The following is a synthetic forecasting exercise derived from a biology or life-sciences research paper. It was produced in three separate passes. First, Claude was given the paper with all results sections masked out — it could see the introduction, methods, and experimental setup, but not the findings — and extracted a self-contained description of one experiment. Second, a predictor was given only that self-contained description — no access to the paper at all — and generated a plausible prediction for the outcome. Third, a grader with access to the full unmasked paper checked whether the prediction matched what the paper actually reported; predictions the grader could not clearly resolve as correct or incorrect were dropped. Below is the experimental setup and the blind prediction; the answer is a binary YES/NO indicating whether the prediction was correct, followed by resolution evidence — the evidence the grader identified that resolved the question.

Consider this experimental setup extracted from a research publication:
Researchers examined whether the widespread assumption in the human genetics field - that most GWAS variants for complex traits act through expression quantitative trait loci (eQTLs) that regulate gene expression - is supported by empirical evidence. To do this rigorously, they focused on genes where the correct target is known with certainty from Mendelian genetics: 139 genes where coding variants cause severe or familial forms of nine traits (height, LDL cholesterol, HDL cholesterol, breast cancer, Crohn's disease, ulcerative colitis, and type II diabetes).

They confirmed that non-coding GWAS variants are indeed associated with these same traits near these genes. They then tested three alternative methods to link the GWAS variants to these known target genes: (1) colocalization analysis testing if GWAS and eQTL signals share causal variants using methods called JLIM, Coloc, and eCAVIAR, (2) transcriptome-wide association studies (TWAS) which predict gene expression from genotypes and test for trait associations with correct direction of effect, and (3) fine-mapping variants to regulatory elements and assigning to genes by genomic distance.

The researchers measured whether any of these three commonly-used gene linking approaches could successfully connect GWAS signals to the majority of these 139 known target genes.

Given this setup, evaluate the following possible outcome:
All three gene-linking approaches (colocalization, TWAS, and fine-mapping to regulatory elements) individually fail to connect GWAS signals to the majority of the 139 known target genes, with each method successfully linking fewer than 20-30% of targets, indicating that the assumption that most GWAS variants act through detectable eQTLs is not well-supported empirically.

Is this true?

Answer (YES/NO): YES